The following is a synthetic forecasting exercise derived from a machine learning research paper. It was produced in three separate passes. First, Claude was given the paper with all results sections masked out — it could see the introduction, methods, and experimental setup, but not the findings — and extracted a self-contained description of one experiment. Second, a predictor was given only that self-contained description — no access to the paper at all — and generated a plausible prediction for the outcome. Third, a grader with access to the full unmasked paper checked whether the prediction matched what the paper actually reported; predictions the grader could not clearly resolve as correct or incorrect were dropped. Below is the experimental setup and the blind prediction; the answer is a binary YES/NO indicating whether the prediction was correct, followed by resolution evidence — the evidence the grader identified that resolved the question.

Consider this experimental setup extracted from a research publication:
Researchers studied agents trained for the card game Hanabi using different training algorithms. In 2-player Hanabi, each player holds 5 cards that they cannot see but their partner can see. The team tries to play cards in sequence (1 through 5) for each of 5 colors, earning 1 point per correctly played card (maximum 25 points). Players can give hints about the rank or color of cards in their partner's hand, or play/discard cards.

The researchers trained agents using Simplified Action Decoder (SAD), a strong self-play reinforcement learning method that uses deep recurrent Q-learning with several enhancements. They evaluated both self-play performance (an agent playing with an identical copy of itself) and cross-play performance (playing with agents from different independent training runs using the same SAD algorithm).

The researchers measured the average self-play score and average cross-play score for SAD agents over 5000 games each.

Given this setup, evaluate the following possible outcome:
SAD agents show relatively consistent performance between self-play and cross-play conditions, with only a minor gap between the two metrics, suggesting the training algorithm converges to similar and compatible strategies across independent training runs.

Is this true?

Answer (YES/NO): NO